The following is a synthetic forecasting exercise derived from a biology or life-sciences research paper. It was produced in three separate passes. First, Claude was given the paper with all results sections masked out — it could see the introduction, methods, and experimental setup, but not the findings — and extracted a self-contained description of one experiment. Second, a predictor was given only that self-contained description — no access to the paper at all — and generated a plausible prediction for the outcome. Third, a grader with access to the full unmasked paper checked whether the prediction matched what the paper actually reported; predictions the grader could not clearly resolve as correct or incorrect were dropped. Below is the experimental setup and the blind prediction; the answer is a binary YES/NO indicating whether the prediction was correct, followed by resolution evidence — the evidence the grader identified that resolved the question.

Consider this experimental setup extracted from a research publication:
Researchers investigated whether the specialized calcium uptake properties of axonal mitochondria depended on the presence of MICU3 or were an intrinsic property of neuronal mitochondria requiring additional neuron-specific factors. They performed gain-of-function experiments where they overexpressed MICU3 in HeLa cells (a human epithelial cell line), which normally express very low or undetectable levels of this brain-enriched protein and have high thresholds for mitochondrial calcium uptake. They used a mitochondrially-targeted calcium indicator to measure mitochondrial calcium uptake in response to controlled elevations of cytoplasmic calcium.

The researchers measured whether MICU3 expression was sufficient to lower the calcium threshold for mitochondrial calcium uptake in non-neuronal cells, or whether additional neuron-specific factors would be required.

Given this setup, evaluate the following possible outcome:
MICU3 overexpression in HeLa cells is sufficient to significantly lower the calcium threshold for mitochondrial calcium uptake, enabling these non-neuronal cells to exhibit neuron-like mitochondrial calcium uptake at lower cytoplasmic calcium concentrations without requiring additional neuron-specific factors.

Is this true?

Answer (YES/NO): YES